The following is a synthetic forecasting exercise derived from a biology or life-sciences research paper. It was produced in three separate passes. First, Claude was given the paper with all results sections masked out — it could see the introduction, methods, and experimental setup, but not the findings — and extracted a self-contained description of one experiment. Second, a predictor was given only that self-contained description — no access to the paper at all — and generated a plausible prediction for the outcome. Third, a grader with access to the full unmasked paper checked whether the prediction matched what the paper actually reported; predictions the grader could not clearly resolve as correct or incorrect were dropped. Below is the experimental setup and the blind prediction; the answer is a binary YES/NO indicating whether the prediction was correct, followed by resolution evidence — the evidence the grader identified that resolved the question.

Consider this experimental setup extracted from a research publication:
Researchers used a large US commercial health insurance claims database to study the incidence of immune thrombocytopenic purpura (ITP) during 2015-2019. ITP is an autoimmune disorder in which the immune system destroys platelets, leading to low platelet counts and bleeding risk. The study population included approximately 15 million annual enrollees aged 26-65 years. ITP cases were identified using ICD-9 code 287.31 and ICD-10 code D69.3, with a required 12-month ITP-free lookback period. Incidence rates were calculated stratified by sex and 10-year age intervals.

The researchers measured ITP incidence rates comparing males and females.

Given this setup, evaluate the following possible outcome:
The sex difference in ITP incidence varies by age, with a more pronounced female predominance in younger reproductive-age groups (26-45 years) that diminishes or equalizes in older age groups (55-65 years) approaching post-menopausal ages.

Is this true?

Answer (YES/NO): YES